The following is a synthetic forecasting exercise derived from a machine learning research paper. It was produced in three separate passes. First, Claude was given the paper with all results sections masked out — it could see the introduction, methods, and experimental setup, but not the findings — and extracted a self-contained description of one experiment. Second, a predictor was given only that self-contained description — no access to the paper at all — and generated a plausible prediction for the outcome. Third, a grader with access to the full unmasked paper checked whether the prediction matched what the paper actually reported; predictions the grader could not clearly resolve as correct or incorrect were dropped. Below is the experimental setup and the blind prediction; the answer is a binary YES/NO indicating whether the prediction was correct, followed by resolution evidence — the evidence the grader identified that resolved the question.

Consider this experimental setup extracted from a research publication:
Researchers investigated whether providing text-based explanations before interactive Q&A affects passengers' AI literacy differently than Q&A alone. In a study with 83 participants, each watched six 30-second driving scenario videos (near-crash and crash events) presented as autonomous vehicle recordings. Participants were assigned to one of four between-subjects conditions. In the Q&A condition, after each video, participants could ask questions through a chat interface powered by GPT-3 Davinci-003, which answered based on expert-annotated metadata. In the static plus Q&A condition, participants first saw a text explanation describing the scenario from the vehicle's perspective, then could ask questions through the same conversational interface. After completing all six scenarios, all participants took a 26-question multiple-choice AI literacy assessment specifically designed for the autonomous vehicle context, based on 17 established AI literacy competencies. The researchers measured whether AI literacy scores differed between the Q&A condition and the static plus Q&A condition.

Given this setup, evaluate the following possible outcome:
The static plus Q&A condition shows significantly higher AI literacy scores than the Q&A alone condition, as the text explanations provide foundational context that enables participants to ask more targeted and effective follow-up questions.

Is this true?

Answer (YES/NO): NO